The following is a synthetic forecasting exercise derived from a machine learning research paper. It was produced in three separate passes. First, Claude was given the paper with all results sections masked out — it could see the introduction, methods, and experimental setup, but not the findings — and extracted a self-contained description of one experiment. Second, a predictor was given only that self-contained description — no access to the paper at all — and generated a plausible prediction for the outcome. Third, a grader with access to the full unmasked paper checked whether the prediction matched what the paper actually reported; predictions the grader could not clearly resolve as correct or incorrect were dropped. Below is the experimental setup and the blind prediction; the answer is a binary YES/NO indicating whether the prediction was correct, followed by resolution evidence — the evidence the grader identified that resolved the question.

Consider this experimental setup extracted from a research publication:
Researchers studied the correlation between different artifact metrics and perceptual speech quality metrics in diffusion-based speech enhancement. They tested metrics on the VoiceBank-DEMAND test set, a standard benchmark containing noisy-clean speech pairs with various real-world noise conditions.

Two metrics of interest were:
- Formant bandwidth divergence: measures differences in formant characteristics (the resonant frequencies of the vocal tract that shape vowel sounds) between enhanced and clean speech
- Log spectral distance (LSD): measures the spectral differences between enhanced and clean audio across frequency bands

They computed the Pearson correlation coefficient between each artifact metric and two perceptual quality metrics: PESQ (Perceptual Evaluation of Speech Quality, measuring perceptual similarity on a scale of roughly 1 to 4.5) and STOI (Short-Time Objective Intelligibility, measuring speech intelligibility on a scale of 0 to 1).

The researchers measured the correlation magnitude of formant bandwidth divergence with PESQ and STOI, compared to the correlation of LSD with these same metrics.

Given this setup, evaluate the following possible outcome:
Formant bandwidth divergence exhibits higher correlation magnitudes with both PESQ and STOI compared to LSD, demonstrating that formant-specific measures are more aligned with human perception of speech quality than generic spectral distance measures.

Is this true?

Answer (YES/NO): NO